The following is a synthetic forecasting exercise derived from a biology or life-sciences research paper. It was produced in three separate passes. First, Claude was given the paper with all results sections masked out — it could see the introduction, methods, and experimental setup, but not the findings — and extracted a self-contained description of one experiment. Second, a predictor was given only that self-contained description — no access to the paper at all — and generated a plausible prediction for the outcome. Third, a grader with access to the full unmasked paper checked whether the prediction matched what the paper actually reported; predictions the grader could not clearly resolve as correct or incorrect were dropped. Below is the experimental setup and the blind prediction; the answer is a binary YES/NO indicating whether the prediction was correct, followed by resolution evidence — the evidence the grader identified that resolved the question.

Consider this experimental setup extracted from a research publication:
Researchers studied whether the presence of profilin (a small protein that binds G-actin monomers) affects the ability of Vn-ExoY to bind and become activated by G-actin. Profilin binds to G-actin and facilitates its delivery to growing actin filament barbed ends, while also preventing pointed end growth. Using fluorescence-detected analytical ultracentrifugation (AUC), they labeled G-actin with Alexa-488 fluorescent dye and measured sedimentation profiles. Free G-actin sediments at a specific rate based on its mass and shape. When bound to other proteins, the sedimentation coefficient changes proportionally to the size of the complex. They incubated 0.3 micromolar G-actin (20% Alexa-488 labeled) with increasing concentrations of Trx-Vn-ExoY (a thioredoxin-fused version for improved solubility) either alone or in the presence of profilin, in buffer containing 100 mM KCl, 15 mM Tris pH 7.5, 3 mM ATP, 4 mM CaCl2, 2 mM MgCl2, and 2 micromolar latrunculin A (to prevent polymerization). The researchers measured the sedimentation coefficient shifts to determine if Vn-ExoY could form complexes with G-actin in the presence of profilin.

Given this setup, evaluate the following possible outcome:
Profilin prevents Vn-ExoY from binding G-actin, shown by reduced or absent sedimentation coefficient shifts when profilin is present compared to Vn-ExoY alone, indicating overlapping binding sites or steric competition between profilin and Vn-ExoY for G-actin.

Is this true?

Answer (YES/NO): NO